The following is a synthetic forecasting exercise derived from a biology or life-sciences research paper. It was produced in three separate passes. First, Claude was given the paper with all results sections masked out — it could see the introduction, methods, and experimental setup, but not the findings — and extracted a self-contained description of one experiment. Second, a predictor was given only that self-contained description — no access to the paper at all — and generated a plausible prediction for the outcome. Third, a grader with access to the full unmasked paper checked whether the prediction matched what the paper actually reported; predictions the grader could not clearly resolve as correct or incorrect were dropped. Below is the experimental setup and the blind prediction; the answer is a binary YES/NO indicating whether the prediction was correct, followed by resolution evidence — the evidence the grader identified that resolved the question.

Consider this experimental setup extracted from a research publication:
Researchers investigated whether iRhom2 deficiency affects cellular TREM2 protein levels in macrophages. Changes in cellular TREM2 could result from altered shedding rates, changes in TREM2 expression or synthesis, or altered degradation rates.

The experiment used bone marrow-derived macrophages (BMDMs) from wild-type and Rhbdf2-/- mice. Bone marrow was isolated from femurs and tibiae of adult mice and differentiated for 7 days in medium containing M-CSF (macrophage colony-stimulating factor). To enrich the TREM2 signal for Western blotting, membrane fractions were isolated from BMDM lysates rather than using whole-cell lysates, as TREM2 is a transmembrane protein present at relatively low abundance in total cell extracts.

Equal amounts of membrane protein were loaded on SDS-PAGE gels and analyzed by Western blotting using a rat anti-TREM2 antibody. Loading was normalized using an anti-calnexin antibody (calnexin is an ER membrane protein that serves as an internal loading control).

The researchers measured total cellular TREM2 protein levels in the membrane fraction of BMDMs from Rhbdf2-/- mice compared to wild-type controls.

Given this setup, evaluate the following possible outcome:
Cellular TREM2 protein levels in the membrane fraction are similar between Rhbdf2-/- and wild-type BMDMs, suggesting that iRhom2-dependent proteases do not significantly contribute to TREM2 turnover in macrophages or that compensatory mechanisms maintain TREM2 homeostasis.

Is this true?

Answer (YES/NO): NO